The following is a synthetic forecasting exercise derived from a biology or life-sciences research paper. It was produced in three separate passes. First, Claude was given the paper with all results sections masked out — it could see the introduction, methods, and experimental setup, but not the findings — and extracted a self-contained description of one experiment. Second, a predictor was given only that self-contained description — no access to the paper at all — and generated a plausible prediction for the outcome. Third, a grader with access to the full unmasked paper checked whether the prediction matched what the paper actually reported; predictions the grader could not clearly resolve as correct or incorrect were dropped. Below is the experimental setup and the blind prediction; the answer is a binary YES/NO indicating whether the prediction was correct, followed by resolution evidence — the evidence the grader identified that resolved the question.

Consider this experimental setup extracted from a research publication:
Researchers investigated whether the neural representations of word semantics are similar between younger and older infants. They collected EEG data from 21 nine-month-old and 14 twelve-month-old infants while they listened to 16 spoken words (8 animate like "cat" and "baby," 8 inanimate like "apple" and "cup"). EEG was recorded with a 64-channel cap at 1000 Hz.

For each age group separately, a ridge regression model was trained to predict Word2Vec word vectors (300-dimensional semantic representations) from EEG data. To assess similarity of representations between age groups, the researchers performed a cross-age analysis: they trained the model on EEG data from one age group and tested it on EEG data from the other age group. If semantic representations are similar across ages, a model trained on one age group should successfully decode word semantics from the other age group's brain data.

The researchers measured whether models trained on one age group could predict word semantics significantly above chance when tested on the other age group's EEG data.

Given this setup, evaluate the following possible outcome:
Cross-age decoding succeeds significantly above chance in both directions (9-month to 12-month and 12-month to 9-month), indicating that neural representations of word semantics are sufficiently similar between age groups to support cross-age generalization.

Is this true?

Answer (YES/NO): YES